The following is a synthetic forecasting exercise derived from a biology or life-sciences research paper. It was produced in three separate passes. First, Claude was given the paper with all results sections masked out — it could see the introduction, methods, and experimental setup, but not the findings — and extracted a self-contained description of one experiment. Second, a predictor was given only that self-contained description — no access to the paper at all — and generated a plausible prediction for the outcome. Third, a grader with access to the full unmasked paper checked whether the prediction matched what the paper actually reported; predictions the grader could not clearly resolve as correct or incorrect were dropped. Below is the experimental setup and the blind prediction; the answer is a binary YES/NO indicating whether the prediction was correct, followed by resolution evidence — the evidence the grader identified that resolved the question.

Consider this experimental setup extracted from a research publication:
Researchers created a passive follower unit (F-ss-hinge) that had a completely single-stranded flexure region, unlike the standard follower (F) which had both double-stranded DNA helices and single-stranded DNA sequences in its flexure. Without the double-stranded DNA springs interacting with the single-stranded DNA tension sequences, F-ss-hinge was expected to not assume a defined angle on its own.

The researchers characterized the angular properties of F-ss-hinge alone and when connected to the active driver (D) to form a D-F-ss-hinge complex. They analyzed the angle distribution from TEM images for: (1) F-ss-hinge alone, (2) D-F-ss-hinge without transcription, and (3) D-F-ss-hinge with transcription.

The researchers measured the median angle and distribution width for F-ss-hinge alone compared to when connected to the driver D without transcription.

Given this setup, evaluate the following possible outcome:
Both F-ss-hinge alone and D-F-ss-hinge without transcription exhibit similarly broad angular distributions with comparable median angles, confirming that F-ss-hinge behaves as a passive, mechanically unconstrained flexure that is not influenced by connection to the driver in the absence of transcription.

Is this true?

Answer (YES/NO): NO